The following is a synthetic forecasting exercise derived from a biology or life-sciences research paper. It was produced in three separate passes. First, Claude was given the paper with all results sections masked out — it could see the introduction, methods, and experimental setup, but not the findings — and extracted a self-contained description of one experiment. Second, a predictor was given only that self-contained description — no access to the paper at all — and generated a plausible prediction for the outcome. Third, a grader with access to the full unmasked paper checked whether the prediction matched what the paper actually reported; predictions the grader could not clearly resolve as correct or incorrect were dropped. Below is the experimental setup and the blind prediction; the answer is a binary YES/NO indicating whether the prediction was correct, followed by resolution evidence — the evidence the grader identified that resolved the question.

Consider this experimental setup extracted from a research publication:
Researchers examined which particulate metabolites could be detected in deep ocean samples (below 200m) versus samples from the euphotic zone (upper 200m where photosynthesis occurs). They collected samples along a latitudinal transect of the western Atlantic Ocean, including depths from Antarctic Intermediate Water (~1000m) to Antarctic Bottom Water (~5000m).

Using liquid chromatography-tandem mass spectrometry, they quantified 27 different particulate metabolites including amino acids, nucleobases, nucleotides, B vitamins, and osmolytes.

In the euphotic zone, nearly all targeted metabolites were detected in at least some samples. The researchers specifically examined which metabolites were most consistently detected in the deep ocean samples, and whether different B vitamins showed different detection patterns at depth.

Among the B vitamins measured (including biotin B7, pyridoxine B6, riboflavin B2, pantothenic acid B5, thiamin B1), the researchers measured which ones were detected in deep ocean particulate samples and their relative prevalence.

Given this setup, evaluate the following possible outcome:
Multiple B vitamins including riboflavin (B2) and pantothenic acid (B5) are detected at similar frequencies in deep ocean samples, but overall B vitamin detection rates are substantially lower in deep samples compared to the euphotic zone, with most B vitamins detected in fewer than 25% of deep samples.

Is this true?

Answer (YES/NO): NO